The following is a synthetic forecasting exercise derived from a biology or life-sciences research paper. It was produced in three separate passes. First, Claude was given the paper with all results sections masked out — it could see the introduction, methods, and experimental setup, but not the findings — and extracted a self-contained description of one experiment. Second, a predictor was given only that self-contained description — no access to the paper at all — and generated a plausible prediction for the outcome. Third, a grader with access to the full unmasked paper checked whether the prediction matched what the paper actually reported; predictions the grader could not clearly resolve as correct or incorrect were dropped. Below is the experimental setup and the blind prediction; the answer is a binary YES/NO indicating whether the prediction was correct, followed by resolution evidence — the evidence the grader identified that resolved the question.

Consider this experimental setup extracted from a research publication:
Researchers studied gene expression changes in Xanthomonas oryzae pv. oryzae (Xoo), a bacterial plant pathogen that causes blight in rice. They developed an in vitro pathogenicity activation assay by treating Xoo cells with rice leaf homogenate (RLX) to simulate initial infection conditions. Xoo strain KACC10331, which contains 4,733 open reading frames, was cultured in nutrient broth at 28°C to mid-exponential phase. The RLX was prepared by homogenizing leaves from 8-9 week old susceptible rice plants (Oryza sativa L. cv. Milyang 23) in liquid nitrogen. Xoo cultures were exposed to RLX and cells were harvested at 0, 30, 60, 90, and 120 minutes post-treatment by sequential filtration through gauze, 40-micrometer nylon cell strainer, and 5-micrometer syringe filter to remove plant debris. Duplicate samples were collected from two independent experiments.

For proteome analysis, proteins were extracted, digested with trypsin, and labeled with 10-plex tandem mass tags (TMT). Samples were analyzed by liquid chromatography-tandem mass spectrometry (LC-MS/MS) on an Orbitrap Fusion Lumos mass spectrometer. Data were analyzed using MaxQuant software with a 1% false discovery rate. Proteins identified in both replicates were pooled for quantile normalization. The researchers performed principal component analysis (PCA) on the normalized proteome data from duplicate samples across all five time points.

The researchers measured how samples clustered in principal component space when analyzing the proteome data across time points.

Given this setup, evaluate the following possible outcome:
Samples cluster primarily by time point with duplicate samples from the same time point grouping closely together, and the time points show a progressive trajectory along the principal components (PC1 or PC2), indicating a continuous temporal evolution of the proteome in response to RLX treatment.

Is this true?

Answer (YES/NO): NO